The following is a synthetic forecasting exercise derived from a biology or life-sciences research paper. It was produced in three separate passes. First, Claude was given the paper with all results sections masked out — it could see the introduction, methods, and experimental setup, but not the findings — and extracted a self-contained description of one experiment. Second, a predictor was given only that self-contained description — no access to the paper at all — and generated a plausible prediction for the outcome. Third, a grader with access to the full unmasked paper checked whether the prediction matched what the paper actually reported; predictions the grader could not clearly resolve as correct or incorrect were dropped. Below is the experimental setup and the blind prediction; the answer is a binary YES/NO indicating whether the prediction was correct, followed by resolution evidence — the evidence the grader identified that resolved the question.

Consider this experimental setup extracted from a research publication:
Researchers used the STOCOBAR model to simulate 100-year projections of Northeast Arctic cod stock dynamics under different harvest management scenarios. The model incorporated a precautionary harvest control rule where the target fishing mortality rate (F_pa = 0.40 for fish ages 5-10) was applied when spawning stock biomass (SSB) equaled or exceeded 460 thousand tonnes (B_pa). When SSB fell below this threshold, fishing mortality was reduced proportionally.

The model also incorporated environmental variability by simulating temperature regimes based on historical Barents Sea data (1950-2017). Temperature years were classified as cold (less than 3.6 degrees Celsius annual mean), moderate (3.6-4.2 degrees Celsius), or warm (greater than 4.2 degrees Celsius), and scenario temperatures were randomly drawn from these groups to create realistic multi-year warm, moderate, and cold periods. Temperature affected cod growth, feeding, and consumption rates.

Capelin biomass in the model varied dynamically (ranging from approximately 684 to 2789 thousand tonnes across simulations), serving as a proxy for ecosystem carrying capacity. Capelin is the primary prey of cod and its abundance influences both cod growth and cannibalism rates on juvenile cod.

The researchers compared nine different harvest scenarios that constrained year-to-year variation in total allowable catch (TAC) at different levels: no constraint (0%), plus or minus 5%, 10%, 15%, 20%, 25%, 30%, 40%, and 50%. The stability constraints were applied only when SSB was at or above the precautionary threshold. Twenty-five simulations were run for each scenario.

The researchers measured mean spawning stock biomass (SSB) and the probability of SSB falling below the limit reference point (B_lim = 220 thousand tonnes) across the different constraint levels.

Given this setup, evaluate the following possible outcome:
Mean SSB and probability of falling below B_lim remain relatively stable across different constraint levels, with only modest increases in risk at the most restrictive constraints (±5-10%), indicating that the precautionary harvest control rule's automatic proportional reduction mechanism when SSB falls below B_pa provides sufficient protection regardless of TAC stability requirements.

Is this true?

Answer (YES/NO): NO